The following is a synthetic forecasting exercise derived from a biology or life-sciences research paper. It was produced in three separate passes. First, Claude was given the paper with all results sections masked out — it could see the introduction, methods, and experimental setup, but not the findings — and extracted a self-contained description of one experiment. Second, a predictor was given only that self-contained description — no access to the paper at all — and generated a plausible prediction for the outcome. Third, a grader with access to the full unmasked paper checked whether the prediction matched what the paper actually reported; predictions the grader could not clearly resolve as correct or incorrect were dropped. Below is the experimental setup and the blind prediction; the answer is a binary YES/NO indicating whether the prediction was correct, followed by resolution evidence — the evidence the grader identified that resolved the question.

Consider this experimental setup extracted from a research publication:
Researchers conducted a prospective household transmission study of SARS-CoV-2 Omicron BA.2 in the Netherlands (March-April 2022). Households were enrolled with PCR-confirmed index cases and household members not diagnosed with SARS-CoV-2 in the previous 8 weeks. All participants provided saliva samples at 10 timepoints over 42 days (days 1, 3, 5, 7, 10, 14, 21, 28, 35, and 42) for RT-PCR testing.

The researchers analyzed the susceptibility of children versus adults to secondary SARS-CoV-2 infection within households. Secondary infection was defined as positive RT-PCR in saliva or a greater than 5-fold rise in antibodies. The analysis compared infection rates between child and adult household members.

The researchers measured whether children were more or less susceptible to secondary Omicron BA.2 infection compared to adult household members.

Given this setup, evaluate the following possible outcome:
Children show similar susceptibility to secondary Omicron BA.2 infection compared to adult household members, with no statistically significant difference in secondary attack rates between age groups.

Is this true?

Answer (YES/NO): YES